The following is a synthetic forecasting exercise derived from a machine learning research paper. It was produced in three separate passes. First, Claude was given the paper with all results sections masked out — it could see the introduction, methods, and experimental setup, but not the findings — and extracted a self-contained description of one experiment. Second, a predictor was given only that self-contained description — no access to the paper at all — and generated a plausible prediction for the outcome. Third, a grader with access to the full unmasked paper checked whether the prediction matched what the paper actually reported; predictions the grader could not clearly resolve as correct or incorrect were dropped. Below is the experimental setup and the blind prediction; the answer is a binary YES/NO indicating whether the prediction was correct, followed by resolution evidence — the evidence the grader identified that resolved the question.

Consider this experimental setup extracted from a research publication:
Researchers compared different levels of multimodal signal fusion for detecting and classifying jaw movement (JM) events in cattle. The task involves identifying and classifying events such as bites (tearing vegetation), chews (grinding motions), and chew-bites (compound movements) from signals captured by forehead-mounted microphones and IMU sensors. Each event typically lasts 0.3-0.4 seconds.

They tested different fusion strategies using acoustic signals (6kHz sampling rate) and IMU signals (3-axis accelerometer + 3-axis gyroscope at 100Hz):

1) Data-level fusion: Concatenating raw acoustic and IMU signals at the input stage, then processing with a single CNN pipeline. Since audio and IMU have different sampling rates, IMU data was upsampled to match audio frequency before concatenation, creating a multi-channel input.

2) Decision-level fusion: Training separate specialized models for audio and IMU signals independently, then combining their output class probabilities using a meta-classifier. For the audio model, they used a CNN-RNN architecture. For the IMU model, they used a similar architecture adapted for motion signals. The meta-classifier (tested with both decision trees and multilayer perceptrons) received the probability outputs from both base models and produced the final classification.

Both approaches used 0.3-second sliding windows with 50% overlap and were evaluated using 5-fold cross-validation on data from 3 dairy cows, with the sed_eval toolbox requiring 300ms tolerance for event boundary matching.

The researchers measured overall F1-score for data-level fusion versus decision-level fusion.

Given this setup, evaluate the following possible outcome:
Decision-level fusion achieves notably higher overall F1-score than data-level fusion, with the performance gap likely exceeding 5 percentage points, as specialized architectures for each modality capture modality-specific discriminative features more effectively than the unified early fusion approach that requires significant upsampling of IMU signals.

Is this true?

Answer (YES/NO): YES